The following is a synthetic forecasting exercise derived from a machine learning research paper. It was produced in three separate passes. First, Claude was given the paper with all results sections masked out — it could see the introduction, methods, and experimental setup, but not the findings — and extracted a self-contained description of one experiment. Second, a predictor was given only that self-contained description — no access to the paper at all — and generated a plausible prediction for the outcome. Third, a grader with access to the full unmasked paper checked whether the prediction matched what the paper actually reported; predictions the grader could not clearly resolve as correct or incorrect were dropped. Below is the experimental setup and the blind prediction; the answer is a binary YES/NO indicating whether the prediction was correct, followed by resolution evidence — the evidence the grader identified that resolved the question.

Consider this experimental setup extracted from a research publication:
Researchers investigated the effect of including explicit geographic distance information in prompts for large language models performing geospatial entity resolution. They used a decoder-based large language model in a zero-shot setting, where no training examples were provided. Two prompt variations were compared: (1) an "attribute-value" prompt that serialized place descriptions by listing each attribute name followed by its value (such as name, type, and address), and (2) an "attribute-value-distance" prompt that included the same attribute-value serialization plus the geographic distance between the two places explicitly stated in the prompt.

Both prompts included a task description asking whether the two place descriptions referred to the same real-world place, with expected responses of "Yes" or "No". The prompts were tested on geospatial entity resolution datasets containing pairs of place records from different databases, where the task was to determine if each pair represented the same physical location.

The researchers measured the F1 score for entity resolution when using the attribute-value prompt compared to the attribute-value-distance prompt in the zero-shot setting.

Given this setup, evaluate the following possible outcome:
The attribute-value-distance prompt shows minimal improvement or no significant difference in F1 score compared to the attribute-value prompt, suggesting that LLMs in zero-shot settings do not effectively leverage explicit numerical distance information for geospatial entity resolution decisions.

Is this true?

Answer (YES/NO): NO